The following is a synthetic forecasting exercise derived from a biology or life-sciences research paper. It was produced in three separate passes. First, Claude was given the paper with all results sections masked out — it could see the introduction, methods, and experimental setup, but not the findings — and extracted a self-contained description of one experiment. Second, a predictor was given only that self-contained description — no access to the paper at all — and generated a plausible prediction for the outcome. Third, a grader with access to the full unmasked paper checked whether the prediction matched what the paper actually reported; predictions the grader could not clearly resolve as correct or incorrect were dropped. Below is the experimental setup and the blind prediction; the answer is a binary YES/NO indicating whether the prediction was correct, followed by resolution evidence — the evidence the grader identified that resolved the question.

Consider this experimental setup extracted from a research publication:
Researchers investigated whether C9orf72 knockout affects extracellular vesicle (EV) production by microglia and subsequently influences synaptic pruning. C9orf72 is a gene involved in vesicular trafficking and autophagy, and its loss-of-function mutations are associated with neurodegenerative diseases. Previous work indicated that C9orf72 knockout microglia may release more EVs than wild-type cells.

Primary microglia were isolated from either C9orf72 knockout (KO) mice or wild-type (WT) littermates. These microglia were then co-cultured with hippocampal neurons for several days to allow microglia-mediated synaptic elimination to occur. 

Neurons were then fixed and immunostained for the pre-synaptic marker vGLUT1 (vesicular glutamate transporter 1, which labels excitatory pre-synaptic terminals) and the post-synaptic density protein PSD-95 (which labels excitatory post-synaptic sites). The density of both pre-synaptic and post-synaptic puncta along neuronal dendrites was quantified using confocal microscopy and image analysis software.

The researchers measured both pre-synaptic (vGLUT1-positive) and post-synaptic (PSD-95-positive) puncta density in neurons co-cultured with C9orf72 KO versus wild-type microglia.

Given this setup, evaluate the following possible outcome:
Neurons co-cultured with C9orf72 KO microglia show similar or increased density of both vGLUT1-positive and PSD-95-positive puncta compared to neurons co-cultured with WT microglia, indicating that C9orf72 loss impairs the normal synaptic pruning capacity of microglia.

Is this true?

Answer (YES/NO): NO